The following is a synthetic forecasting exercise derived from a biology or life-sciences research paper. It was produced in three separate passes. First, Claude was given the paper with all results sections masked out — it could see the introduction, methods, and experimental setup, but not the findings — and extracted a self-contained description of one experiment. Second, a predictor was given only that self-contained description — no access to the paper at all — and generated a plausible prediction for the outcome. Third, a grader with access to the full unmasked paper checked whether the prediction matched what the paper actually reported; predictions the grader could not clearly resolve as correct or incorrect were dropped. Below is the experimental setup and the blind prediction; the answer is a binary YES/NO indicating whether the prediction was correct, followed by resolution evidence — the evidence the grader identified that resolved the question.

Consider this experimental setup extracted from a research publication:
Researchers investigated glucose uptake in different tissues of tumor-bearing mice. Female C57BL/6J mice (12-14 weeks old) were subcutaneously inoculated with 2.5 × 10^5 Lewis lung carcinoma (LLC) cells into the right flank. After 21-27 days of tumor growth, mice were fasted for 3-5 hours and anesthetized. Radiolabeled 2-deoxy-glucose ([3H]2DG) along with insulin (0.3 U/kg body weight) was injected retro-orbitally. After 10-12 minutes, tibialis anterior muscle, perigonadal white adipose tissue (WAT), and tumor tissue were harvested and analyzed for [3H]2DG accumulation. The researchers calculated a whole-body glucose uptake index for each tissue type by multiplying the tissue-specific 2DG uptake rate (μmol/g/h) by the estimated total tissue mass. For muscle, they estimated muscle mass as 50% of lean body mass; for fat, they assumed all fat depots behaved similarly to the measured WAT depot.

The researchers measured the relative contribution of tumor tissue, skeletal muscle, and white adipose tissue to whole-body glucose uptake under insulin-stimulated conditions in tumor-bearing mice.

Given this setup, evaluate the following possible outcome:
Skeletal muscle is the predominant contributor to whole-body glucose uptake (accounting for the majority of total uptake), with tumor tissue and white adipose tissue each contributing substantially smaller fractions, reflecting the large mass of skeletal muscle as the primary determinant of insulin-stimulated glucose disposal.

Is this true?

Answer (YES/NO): NO